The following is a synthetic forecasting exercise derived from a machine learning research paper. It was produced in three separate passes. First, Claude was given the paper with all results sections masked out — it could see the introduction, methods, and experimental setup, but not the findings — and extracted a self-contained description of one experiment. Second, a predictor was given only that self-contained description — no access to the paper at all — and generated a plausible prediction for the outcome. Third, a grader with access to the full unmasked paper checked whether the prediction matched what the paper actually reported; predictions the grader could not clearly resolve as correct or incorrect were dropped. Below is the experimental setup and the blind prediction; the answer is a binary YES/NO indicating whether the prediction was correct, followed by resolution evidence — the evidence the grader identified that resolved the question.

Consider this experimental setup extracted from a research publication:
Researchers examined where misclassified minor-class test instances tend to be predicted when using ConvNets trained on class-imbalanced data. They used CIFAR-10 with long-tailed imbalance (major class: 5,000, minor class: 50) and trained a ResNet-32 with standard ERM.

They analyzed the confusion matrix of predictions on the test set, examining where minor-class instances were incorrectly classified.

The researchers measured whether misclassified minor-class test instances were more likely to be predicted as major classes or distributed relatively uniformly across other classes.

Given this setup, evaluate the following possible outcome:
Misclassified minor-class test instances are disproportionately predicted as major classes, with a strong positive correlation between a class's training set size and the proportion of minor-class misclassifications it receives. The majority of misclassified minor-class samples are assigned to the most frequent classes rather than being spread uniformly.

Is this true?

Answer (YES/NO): YES